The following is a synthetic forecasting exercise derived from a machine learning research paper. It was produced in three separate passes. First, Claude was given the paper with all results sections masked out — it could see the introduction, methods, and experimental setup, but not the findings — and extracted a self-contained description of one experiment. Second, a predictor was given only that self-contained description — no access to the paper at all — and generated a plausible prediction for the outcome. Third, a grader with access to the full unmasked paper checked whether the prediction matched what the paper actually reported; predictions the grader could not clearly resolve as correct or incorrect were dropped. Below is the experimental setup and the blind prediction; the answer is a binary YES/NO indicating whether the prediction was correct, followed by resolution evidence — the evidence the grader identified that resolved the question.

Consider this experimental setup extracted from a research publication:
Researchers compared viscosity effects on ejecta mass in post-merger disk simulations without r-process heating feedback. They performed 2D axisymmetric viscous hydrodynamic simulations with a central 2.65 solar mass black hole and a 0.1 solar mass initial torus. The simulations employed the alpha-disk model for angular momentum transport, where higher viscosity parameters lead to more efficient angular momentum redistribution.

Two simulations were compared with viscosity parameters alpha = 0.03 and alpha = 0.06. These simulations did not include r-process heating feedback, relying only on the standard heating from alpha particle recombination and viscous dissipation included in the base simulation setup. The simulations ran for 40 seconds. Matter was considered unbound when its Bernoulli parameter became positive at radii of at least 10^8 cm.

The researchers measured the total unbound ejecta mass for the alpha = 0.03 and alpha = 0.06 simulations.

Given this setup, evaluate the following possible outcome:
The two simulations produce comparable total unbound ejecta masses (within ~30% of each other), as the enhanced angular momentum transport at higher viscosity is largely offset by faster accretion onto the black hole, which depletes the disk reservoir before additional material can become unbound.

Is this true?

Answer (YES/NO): YES